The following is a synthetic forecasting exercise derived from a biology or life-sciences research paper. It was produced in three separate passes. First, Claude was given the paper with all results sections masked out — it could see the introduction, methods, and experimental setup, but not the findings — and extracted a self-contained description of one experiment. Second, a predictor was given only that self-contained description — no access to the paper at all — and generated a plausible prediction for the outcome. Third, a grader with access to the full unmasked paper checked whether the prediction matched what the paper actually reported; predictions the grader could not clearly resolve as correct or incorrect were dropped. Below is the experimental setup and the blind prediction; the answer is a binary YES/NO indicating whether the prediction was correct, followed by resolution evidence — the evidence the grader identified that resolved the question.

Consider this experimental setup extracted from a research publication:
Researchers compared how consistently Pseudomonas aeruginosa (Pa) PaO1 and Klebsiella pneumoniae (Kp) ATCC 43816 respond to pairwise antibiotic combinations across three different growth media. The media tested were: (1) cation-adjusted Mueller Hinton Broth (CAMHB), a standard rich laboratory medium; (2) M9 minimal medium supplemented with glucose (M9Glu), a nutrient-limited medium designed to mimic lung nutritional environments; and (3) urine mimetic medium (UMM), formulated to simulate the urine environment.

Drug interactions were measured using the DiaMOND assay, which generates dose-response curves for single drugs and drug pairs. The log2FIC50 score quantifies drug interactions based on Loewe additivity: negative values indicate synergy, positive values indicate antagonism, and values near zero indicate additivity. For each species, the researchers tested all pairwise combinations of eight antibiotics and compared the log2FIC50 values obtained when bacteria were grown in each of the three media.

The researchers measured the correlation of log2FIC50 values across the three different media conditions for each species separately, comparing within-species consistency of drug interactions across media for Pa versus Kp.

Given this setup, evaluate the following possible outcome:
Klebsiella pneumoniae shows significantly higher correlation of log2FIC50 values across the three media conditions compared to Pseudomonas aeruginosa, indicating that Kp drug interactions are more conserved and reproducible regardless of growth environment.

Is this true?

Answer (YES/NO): NO